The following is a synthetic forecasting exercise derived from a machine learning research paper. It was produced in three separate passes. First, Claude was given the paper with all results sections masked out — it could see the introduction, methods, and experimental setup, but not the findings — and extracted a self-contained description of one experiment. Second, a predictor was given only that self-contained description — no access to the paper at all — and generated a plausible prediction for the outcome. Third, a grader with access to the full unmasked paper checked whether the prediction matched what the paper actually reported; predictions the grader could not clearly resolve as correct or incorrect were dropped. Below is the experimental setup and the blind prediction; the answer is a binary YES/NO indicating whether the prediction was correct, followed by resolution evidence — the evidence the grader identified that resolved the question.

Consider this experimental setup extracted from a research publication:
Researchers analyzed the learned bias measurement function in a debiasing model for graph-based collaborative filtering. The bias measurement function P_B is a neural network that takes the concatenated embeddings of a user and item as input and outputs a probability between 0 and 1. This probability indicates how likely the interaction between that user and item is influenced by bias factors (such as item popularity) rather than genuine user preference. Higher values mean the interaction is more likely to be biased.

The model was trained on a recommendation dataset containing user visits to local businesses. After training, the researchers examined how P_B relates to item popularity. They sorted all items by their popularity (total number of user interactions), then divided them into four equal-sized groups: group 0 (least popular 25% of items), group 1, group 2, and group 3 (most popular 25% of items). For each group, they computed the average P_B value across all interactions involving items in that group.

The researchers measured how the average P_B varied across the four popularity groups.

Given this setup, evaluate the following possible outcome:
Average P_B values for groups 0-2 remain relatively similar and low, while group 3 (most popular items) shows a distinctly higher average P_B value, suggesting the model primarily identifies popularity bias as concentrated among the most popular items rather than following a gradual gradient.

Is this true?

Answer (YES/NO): NO